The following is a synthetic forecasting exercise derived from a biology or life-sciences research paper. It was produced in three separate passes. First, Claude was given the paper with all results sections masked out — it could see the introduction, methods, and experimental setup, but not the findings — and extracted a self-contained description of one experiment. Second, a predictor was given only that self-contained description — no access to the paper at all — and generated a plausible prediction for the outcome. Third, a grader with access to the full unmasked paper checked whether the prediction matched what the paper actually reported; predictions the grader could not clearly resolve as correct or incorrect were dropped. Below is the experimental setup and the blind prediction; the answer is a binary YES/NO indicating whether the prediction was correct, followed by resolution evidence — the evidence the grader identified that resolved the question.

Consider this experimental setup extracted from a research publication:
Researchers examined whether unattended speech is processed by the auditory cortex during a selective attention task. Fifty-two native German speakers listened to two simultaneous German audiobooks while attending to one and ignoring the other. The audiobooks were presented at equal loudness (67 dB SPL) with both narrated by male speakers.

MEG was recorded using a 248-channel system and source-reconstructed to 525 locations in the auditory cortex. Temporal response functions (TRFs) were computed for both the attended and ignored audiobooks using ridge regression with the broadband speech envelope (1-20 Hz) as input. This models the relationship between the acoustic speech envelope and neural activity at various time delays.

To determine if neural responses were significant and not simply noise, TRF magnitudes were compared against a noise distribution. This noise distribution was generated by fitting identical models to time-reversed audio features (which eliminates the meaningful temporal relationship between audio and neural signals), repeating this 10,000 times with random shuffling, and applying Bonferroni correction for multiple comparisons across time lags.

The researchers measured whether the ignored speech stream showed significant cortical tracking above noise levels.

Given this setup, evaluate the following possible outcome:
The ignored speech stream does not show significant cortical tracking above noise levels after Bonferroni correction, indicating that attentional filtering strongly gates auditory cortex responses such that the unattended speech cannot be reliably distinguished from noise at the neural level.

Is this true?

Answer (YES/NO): NO